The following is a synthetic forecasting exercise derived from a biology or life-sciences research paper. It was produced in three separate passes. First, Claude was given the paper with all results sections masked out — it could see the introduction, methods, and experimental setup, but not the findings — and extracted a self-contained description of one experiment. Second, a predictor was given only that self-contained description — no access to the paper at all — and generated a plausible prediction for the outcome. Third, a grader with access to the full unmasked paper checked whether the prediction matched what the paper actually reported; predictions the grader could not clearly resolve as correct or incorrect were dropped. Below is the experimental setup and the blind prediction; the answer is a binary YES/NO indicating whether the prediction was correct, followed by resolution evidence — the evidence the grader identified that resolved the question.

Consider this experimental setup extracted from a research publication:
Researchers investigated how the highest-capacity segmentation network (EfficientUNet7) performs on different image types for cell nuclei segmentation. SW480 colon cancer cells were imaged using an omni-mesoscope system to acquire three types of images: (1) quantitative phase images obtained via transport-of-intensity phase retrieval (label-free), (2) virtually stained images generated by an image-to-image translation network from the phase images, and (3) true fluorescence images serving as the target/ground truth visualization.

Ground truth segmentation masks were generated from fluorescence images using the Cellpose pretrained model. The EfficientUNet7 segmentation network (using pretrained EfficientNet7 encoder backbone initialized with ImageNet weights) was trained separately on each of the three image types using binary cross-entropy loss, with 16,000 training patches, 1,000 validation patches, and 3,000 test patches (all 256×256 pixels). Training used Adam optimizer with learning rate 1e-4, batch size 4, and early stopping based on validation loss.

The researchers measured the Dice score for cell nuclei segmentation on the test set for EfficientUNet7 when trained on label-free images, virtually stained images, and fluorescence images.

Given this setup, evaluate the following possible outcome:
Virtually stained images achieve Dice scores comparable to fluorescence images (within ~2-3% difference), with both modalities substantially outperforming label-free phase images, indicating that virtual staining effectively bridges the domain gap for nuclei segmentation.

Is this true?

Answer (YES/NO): NO